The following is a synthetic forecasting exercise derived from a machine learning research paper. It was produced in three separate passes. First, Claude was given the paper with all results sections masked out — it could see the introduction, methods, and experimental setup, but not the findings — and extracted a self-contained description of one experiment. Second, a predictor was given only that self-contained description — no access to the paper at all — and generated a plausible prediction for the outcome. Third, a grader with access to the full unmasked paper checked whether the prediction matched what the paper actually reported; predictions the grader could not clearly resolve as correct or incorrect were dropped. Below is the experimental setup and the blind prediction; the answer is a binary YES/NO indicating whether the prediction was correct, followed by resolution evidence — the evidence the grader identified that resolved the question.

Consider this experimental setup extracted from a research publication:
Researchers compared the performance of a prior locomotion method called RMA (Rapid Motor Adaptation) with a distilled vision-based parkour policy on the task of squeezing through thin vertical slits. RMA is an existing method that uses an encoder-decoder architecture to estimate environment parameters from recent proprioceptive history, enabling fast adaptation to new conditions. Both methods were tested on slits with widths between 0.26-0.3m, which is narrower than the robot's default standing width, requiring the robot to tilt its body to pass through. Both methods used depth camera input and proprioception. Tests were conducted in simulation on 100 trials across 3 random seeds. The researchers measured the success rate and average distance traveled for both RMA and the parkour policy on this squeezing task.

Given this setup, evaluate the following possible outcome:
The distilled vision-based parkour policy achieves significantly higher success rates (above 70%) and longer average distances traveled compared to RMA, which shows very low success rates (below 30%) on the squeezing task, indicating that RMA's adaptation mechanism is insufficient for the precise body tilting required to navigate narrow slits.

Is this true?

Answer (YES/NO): NO